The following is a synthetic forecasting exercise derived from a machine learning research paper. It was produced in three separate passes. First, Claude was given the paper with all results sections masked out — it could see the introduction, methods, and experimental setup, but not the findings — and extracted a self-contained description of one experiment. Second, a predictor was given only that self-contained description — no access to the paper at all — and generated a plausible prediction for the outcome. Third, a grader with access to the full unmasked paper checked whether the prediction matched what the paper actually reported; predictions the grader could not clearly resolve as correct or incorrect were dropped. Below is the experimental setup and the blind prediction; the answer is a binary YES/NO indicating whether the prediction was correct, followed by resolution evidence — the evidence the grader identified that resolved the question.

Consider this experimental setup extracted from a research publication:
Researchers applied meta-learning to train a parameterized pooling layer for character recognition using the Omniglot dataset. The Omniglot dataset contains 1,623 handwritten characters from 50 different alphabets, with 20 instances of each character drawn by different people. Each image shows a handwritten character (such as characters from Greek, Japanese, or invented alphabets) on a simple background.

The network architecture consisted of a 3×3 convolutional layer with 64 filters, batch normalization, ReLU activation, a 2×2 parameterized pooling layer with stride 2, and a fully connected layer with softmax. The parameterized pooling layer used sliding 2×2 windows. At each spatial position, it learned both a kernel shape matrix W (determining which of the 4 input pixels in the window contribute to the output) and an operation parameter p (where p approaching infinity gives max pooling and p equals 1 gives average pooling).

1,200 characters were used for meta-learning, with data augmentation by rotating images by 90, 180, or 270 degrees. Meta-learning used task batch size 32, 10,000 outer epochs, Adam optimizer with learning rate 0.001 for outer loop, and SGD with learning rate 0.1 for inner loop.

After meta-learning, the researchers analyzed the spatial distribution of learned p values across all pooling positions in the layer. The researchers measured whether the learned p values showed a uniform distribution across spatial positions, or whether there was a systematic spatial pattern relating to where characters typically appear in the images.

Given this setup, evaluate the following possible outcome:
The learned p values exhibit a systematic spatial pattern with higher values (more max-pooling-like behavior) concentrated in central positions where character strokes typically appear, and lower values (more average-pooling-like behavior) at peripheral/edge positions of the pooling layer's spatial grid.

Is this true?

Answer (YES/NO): NO